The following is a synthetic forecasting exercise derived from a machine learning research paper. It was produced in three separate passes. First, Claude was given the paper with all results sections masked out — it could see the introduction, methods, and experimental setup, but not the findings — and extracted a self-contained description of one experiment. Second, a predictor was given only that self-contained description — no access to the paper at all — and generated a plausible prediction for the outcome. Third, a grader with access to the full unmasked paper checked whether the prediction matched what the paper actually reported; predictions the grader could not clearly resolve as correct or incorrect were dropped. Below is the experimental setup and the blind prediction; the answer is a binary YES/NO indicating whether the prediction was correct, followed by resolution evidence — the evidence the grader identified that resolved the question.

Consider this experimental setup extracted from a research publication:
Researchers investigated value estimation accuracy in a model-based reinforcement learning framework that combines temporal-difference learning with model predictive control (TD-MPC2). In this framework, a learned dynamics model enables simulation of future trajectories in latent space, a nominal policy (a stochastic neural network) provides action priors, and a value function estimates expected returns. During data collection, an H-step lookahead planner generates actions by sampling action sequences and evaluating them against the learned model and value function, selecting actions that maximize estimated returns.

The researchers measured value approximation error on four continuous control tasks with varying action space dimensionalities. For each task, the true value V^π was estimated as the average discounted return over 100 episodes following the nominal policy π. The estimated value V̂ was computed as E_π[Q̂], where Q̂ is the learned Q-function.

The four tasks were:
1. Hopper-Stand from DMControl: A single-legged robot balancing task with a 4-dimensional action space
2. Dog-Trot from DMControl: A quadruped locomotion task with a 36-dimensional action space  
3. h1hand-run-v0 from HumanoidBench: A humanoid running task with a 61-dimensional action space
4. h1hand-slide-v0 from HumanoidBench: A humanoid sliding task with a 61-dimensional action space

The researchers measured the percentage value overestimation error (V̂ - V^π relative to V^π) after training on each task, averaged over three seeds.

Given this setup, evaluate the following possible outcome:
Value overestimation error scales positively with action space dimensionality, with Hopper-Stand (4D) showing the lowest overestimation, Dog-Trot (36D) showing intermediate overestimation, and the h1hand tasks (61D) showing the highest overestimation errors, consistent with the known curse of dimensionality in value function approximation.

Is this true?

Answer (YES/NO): YES